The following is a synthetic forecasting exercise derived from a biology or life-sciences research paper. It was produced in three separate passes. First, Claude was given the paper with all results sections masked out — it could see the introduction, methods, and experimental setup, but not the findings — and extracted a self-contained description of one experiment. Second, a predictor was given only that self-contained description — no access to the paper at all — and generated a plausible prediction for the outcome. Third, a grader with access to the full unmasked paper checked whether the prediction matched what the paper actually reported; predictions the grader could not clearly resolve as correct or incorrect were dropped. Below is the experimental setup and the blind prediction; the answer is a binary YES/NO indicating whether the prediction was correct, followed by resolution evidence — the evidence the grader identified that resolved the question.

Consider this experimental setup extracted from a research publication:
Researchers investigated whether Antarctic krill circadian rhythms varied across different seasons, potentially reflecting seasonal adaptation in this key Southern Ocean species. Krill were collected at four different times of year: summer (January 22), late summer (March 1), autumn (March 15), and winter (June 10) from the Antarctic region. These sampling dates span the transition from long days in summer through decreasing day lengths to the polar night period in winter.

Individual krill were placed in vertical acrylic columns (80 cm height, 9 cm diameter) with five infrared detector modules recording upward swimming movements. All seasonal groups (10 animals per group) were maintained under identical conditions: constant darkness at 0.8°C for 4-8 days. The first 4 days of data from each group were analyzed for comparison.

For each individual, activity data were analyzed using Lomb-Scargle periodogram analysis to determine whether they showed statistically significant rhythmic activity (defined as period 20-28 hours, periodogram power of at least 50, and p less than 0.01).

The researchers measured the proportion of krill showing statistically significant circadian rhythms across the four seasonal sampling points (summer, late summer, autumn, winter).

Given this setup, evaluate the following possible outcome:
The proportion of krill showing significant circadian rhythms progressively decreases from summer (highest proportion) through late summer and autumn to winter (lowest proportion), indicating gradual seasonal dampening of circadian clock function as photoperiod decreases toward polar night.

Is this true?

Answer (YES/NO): NO